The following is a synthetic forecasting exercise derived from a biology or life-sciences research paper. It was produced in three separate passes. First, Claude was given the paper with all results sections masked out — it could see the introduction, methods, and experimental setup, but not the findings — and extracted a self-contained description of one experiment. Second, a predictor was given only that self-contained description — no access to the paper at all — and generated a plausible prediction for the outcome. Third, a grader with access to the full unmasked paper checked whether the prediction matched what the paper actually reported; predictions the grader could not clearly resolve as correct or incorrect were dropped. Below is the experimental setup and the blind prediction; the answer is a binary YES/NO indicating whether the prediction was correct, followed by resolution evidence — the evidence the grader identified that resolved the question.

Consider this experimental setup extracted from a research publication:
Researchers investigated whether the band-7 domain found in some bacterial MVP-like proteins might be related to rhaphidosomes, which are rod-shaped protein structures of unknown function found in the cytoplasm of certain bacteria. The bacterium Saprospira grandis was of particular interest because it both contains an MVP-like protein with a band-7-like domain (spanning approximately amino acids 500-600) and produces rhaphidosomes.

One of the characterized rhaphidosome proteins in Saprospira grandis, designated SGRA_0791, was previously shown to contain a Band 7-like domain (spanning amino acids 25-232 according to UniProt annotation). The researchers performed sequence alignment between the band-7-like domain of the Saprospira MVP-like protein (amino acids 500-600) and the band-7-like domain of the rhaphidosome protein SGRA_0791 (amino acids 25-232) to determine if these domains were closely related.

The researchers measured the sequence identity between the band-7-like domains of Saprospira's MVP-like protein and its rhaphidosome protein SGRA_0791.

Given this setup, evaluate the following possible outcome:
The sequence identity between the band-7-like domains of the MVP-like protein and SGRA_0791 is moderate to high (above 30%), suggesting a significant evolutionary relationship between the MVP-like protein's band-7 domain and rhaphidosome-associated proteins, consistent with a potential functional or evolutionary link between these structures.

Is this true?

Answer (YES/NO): NO